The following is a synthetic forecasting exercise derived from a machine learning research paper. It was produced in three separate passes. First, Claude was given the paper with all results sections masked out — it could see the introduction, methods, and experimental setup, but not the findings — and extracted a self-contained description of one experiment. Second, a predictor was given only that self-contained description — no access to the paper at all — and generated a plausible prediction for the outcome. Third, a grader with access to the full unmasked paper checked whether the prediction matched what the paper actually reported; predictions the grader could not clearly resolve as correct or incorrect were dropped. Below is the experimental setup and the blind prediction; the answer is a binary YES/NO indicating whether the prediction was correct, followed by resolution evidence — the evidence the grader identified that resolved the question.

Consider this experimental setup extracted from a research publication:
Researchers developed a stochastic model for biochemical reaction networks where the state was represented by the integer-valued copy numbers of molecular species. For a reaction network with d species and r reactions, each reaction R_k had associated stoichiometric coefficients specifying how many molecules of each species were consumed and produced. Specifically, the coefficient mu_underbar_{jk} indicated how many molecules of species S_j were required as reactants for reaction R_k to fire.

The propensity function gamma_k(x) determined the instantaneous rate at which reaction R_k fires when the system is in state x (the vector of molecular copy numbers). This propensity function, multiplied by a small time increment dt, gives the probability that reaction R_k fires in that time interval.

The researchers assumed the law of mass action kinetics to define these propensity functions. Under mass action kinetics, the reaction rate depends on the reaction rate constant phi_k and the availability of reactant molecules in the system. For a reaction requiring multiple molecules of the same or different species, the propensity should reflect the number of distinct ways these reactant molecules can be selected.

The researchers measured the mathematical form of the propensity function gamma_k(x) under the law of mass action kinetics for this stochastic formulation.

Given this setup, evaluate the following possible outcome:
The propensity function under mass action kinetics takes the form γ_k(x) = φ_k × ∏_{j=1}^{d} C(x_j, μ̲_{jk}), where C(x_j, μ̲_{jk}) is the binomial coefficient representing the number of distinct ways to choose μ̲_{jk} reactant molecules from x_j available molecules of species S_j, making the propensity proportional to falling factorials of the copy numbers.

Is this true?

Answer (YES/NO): YES